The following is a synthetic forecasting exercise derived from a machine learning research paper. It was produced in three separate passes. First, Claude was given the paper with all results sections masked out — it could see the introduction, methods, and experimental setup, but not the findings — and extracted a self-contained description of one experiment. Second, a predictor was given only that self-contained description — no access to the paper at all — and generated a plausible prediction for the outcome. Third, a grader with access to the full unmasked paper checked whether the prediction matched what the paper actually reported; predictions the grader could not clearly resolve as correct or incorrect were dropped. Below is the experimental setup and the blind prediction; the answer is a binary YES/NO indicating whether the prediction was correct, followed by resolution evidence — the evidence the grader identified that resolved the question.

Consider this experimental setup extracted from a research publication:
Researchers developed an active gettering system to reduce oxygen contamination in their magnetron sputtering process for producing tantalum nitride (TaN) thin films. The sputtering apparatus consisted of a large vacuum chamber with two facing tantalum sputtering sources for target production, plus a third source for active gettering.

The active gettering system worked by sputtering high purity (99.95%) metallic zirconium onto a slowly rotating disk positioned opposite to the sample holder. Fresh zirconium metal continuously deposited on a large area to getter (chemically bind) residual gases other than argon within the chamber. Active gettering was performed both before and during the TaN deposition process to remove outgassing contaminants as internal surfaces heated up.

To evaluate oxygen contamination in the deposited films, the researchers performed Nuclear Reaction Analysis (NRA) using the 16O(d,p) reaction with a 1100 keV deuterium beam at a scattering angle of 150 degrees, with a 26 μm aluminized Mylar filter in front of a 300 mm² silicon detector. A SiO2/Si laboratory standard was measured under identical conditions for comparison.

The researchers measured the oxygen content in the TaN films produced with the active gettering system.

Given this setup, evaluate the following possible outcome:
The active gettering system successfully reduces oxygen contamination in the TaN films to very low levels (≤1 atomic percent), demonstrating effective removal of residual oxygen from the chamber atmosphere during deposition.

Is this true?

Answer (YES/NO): YES